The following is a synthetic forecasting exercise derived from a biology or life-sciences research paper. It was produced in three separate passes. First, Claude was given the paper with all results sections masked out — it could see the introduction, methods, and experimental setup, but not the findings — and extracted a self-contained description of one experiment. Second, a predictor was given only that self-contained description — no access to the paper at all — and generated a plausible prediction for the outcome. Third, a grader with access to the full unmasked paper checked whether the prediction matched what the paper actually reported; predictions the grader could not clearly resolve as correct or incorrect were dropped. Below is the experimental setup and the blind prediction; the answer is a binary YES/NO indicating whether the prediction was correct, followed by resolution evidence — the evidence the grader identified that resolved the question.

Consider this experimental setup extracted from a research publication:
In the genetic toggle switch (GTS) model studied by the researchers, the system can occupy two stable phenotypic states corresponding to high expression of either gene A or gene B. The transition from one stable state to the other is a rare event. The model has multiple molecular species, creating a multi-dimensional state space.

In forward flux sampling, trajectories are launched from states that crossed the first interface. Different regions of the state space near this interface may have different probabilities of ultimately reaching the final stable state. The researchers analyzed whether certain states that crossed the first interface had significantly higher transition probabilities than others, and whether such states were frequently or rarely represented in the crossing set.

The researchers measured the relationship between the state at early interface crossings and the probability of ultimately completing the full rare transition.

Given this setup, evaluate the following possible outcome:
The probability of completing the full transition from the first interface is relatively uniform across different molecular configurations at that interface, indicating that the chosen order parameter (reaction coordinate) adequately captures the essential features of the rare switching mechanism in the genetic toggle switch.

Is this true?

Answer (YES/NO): NO